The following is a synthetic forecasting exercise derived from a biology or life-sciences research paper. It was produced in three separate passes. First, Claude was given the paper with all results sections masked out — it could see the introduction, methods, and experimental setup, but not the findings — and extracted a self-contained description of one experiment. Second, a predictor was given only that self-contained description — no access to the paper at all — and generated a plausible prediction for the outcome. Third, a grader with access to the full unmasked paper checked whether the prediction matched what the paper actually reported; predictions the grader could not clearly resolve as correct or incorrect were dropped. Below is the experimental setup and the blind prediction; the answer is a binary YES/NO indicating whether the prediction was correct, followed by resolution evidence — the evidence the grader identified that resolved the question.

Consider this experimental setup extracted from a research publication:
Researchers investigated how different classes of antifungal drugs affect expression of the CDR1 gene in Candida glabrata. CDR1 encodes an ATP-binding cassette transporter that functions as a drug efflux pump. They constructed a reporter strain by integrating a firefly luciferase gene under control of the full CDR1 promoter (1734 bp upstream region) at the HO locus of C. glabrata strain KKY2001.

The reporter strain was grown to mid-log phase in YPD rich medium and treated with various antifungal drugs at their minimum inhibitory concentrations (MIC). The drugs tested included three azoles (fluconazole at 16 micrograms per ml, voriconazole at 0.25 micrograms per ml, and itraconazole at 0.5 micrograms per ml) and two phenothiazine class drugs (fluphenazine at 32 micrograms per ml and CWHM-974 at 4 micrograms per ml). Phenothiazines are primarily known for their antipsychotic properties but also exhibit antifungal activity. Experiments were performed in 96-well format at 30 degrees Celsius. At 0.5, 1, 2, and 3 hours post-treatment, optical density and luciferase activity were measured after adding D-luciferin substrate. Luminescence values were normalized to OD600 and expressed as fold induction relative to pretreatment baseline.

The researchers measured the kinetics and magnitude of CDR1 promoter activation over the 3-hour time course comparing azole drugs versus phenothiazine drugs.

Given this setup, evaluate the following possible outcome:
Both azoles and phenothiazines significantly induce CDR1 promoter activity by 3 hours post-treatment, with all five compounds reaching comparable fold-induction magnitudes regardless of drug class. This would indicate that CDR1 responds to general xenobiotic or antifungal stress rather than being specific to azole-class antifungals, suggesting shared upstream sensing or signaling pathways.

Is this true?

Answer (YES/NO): NO